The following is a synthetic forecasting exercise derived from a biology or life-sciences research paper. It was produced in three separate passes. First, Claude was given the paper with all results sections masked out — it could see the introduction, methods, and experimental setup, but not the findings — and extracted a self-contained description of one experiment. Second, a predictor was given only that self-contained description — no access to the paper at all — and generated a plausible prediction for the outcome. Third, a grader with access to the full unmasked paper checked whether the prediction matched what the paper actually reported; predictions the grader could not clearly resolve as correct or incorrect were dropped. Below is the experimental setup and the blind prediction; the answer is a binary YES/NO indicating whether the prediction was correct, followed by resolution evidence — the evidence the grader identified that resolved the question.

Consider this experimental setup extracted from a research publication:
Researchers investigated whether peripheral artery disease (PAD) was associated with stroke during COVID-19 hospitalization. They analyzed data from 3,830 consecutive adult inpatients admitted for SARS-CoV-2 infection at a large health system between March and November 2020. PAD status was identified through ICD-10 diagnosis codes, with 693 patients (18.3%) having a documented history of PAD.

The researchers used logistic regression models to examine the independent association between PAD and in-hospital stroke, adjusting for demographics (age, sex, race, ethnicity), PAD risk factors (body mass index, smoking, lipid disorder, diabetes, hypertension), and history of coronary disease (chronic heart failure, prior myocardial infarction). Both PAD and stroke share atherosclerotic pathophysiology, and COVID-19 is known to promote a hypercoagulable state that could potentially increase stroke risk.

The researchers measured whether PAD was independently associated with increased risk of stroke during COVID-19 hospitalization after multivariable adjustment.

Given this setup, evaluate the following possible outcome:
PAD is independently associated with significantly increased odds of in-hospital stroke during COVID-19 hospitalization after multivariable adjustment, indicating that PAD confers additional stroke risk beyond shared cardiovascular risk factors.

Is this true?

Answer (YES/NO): NO